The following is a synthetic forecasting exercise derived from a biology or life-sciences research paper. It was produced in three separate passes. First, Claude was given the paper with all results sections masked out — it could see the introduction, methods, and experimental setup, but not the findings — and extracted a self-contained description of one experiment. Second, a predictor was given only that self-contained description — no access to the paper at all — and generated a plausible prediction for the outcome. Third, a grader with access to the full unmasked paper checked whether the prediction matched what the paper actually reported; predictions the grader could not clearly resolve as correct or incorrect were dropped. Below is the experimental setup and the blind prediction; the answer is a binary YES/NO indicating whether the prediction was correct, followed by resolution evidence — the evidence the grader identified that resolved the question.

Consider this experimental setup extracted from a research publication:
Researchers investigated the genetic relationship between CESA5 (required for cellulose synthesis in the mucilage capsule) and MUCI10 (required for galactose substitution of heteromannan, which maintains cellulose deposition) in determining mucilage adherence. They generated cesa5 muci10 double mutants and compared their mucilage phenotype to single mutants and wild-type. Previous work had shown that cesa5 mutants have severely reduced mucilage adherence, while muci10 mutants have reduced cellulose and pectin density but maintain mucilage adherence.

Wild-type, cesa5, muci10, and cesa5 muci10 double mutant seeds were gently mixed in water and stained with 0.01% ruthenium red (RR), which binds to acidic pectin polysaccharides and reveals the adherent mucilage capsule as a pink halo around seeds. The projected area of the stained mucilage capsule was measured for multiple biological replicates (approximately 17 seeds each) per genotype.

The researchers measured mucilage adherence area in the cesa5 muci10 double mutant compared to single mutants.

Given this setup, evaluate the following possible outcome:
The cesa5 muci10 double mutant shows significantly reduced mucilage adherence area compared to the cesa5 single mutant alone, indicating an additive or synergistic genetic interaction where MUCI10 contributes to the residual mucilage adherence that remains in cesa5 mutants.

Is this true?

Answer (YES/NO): NO